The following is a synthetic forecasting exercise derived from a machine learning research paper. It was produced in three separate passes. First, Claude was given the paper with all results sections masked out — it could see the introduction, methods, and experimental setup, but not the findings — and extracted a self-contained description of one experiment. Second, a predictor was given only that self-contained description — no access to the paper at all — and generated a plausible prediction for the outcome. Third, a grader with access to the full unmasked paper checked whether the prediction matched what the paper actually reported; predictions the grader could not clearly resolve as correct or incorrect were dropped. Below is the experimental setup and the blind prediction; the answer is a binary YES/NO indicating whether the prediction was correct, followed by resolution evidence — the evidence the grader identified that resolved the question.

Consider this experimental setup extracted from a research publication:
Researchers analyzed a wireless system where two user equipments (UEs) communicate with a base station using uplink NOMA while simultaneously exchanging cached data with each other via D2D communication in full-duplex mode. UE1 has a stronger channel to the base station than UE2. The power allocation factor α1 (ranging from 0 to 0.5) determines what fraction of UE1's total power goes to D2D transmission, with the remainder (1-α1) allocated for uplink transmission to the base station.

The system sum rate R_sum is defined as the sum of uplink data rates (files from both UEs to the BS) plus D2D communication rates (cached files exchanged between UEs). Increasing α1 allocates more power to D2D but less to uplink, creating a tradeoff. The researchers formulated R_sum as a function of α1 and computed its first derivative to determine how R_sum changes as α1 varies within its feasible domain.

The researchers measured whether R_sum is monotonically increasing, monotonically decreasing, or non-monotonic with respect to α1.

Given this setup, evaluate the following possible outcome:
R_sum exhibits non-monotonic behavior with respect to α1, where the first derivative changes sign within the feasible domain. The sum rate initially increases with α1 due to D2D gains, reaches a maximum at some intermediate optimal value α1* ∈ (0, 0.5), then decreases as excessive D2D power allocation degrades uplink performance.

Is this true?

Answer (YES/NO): NO